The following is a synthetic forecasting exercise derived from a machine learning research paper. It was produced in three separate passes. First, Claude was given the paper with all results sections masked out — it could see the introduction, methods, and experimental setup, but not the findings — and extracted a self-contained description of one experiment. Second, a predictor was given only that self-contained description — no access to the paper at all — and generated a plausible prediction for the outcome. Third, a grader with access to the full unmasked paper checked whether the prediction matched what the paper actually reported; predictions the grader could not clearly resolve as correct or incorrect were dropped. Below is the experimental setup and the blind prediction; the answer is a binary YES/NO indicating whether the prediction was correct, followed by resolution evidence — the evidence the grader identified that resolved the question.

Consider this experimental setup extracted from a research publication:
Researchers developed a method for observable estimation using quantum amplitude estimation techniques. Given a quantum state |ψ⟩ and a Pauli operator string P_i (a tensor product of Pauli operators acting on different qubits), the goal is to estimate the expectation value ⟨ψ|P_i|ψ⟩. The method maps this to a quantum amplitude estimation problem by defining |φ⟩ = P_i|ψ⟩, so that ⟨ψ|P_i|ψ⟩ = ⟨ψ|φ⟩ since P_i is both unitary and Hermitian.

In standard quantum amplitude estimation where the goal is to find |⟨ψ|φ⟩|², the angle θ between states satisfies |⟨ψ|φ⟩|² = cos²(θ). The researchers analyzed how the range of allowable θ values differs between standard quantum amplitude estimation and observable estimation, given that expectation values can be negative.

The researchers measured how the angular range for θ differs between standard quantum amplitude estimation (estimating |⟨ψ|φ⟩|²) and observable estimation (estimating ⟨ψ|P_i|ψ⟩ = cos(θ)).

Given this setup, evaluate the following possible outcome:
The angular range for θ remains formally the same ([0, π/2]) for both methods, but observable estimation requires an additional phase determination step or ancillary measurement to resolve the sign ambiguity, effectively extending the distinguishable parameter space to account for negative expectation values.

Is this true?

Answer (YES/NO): NO